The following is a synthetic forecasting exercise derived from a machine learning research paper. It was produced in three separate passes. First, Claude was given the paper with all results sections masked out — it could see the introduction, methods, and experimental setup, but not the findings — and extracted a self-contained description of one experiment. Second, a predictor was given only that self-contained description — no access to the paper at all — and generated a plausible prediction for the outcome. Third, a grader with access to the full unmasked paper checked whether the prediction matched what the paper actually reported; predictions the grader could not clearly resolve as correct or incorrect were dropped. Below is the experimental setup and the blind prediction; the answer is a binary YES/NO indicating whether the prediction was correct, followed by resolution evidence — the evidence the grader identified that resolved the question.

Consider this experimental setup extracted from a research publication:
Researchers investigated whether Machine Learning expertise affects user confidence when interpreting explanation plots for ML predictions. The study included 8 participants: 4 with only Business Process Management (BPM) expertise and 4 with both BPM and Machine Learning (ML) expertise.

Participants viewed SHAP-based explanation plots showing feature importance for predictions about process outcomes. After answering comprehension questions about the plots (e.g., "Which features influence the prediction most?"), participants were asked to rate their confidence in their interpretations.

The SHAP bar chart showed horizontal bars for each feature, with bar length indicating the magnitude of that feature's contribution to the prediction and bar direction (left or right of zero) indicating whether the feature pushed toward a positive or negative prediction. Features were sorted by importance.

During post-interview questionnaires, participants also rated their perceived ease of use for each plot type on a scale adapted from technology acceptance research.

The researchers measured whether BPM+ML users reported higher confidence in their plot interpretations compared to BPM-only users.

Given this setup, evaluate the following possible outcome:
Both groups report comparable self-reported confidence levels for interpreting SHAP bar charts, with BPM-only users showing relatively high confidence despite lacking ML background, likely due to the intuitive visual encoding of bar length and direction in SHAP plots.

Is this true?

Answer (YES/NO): NO